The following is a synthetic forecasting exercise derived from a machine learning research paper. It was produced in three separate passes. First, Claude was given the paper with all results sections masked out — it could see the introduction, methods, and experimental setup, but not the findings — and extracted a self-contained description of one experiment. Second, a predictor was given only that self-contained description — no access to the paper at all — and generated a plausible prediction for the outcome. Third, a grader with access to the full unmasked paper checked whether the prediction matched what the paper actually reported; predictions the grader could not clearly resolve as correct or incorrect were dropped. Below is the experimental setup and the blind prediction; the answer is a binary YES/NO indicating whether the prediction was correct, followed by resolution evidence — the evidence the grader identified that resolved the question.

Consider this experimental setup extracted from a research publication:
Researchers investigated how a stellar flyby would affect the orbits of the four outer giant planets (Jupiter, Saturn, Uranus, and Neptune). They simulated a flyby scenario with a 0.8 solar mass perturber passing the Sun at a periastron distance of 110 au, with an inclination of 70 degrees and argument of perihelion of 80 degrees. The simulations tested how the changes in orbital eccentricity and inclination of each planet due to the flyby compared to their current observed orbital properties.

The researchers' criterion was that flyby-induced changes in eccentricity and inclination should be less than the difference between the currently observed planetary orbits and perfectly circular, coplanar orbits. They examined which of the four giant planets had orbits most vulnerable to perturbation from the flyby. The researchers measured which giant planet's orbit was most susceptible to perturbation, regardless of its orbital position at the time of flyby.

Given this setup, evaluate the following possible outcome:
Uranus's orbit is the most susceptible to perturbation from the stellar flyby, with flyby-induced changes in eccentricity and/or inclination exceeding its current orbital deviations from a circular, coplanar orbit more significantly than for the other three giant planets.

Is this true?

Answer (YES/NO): NO